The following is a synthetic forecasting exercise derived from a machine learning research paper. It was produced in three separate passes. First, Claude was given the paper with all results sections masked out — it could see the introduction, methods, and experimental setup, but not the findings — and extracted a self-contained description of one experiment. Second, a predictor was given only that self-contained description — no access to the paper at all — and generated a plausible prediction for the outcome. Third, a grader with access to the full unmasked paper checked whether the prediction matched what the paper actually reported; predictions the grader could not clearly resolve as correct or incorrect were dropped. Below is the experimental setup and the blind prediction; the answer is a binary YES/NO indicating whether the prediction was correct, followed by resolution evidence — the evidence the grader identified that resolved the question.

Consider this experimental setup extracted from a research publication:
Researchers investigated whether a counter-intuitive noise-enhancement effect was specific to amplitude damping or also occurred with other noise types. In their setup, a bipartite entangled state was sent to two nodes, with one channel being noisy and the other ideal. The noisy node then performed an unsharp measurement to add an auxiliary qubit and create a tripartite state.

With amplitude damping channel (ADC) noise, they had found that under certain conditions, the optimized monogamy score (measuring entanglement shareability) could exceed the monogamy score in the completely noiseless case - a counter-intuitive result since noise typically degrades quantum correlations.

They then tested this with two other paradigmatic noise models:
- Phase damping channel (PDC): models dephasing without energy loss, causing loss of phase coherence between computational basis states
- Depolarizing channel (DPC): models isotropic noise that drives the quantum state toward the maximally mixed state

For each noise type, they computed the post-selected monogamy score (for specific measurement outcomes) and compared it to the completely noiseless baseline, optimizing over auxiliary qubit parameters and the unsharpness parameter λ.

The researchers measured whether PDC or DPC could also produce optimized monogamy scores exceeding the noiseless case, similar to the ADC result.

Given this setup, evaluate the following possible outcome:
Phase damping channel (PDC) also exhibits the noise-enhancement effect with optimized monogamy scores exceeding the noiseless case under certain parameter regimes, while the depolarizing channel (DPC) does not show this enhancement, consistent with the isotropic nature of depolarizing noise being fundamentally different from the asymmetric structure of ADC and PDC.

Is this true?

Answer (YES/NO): NO